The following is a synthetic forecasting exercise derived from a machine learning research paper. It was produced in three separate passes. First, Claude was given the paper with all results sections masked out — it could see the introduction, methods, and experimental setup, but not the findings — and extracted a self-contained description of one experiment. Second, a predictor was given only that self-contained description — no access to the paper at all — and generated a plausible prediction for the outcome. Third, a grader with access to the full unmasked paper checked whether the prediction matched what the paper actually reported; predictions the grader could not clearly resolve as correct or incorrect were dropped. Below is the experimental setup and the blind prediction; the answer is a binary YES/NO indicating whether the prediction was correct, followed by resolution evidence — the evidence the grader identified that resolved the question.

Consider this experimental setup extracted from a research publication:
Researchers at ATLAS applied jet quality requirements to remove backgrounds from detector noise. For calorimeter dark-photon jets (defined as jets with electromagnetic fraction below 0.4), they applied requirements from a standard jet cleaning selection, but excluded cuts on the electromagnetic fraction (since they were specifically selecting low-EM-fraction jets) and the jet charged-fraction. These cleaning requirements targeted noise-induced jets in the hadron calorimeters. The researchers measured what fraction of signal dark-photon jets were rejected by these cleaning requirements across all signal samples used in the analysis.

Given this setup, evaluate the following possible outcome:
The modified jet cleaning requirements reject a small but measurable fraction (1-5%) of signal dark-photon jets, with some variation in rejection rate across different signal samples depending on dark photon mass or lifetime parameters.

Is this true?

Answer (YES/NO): NO